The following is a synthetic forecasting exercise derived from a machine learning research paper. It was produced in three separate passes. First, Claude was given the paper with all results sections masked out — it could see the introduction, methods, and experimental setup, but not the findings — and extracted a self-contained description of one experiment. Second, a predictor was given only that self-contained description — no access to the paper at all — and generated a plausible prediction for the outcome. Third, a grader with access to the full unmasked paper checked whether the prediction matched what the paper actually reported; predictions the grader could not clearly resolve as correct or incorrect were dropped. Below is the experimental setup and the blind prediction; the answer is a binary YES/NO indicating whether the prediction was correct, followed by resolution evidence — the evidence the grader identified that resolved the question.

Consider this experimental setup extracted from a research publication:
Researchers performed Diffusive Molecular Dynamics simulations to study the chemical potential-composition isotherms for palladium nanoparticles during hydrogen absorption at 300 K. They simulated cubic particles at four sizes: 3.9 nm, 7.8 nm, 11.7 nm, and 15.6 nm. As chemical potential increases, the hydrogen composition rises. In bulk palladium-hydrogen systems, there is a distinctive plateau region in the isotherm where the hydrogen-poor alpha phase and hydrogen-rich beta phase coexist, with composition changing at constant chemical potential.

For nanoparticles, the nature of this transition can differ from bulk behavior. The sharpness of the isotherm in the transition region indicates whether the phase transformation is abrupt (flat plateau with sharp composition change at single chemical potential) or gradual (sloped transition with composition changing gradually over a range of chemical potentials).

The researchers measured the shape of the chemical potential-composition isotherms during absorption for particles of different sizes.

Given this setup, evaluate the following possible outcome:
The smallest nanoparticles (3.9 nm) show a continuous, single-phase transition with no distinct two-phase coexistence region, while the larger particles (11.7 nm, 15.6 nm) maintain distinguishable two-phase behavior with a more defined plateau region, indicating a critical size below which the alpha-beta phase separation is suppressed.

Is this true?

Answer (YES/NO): NO